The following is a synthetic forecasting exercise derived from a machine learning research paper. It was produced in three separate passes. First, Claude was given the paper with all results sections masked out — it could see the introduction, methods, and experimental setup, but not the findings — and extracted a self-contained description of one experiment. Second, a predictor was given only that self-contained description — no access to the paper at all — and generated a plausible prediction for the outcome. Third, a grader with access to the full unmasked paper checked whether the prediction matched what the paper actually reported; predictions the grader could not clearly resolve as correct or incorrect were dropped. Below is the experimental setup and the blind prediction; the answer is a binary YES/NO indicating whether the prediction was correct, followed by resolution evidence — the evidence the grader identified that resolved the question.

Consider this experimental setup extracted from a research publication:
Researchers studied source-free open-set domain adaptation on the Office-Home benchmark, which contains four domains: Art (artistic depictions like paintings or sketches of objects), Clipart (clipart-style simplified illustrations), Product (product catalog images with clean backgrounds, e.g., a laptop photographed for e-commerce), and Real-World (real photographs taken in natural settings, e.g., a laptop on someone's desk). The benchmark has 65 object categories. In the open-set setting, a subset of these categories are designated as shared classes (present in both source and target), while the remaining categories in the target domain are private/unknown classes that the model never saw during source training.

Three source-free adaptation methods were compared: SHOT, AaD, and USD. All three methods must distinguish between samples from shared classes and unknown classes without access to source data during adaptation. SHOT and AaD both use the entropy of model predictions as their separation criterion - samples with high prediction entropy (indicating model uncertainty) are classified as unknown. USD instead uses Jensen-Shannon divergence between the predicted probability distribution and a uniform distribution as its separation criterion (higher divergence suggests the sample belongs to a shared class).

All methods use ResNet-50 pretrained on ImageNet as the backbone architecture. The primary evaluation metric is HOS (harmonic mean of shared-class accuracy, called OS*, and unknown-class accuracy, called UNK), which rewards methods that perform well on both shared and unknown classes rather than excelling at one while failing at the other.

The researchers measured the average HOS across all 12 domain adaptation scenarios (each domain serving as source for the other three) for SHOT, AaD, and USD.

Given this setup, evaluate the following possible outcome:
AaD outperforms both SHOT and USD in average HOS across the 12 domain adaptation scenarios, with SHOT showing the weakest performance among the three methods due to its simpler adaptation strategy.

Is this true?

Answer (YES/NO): NO